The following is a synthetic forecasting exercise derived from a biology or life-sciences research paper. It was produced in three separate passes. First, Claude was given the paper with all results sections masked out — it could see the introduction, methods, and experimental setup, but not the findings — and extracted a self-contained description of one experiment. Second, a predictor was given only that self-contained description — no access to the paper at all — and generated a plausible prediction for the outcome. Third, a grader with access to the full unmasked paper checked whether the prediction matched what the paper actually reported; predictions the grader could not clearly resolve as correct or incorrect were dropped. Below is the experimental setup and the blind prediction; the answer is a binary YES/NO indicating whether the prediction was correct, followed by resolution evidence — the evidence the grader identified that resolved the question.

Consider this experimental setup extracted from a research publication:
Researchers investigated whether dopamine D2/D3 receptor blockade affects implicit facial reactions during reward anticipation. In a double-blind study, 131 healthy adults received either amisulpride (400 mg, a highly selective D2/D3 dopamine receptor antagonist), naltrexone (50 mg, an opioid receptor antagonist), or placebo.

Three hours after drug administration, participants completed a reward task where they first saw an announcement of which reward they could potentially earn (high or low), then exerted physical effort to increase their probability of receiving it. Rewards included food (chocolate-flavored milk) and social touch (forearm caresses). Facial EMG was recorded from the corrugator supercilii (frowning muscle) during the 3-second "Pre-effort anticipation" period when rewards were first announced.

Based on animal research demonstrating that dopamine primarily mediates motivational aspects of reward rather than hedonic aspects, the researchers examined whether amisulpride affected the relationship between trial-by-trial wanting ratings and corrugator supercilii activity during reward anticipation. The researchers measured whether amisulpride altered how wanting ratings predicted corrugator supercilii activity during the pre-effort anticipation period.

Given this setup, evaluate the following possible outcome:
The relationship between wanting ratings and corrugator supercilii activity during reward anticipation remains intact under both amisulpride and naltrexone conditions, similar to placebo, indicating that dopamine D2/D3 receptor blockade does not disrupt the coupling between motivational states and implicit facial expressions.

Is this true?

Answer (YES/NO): NO